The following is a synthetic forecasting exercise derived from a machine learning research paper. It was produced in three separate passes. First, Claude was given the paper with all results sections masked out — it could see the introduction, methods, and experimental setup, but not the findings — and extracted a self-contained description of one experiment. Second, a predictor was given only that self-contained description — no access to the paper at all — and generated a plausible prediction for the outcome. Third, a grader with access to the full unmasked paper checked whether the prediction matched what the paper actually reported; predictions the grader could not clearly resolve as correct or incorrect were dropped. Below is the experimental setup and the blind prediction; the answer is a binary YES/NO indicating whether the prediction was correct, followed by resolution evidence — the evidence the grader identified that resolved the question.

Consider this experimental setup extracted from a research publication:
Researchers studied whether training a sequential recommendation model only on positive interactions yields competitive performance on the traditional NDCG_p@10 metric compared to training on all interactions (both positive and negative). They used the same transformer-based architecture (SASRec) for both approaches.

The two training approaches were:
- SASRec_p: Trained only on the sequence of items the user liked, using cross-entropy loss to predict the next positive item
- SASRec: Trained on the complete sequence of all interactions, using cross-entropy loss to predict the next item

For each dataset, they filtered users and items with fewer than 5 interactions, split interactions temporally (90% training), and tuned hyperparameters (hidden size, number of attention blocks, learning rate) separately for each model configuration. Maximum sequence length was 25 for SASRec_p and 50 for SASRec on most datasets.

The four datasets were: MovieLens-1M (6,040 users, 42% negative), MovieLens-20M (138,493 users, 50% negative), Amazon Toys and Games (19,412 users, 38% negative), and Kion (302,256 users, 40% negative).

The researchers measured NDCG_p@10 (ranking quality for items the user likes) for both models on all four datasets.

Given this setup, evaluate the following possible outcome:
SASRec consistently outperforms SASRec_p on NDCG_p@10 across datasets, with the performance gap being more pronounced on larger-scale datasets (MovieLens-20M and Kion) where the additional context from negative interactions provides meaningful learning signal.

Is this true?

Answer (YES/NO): NO